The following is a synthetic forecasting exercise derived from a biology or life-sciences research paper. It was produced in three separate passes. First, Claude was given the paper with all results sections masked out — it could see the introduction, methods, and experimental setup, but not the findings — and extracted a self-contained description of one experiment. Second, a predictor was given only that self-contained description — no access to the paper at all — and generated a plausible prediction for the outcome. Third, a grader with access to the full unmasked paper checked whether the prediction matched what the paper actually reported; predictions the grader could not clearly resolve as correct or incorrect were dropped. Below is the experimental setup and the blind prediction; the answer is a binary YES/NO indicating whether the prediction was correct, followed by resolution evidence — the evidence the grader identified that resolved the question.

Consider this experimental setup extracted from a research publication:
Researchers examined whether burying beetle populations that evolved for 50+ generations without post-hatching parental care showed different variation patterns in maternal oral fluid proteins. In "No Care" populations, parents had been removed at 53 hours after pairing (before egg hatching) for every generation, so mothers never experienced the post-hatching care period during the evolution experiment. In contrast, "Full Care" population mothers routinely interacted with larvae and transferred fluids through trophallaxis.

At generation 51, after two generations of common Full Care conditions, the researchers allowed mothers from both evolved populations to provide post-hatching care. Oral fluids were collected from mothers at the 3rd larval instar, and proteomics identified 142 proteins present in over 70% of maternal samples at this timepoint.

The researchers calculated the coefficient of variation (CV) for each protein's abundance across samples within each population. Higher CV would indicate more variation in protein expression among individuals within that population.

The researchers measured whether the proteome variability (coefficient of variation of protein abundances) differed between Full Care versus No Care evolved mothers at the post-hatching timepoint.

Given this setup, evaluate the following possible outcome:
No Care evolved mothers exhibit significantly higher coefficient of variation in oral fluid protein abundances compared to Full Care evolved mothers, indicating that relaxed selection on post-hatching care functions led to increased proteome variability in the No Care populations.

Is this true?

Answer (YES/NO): NO